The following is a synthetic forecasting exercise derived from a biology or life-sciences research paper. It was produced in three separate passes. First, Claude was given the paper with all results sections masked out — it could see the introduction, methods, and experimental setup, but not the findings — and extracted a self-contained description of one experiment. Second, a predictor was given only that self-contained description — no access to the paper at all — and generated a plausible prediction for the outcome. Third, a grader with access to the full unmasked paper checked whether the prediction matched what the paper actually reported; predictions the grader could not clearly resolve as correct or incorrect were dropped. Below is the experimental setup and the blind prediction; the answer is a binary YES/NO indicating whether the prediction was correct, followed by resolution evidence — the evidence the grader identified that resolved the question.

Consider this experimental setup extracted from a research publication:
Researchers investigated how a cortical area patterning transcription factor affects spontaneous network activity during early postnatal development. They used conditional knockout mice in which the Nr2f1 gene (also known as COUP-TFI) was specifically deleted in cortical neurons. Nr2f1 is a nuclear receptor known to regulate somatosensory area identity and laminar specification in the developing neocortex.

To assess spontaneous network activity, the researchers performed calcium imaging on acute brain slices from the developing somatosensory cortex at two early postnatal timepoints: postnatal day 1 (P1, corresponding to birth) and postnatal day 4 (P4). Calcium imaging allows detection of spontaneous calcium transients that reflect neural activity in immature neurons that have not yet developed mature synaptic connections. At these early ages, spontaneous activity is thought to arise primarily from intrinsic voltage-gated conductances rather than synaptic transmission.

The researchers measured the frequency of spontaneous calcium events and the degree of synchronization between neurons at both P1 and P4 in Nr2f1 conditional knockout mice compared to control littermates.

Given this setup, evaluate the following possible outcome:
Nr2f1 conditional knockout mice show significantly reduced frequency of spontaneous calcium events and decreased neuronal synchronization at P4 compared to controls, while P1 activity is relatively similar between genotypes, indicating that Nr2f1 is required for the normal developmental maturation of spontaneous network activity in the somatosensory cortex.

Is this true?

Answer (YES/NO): NO